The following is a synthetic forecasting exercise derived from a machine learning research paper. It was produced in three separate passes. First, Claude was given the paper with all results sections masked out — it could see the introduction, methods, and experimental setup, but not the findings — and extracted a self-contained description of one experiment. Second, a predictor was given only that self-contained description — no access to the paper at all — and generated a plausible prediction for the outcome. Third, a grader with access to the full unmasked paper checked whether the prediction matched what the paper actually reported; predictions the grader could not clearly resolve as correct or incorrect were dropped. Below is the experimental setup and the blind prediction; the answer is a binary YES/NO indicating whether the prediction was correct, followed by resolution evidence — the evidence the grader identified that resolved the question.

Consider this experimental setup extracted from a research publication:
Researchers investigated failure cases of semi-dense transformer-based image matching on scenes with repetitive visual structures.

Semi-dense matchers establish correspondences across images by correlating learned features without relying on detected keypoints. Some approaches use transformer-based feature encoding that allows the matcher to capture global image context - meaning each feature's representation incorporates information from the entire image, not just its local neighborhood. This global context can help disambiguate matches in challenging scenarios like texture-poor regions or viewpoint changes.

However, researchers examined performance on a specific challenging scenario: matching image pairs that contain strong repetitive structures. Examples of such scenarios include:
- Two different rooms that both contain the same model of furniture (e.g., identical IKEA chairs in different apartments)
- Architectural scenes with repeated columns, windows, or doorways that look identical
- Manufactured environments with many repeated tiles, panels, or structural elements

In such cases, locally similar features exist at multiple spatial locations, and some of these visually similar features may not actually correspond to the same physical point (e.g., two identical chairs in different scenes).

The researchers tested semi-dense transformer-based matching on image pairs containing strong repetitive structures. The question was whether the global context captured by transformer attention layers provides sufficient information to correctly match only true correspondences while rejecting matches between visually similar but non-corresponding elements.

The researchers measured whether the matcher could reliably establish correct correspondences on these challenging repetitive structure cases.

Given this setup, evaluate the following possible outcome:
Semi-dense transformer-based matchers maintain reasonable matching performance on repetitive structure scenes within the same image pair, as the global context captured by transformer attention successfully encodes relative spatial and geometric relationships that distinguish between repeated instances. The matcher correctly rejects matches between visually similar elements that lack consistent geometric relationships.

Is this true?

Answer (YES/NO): NO